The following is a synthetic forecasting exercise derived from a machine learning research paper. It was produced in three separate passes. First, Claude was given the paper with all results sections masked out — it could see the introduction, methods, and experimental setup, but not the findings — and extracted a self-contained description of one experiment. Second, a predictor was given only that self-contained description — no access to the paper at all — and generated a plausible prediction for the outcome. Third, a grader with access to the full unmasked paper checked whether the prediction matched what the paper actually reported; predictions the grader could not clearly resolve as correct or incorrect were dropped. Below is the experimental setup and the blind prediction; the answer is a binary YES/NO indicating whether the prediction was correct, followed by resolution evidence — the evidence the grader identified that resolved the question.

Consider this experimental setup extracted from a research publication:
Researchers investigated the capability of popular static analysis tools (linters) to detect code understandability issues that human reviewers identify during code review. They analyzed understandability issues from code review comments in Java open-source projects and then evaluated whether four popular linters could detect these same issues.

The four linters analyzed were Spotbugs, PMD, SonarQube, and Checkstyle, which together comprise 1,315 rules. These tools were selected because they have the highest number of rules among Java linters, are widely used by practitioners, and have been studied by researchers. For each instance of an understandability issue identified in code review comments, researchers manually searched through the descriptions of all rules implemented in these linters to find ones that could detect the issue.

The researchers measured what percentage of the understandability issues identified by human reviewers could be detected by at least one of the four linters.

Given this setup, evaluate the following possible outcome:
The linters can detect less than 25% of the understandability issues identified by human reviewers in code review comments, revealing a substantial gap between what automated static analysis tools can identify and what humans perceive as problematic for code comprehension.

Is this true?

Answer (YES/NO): NO